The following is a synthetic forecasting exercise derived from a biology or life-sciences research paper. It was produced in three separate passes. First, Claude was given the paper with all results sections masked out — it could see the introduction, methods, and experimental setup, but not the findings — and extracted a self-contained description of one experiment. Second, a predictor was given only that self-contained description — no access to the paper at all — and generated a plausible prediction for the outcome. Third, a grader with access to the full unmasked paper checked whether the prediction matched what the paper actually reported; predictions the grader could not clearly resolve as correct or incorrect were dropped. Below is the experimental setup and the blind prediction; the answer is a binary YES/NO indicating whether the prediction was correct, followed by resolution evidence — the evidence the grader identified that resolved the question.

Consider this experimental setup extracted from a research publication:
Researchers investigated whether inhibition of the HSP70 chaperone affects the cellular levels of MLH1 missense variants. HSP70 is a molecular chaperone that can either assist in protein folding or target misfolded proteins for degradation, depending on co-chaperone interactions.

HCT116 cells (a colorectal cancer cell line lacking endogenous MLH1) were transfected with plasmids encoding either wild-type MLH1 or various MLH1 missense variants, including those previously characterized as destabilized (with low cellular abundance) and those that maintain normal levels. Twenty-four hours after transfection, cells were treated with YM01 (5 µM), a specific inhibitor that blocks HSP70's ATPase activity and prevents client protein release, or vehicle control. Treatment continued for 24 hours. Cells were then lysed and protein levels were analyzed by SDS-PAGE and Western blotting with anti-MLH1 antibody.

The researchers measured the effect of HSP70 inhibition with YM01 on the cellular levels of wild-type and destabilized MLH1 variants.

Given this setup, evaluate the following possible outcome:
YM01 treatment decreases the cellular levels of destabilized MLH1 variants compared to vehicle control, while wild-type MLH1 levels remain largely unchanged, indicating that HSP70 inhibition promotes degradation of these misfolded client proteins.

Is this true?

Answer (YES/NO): NO